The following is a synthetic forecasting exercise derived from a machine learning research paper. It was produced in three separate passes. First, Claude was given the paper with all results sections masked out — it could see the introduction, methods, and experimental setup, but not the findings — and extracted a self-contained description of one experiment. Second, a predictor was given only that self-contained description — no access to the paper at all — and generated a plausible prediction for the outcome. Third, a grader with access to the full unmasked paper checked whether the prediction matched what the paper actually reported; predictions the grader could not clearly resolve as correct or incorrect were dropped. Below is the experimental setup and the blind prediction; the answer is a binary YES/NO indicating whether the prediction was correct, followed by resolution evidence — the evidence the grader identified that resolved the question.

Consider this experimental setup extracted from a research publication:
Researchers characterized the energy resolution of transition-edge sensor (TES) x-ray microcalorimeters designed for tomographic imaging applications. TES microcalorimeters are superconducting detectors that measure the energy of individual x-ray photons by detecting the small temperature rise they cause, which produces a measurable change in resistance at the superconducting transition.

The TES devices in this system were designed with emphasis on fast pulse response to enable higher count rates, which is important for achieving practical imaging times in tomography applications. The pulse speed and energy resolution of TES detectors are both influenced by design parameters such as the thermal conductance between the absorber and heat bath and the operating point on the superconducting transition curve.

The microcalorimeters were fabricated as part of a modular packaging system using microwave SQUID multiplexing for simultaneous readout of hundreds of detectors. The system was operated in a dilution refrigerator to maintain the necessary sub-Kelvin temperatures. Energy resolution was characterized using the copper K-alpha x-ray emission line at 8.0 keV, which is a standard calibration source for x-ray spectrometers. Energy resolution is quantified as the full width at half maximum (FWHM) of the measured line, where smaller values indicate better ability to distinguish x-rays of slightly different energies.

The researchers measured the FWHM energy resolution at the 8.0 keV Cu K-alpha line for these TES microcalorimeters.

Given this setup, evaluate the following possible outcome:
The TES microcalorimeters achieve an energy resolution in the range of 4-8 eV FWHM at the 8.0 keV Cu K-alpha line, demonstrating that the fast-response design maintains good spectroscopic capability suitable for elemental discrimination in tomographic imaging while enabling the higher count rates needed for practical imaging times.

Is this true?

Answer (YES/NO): NO